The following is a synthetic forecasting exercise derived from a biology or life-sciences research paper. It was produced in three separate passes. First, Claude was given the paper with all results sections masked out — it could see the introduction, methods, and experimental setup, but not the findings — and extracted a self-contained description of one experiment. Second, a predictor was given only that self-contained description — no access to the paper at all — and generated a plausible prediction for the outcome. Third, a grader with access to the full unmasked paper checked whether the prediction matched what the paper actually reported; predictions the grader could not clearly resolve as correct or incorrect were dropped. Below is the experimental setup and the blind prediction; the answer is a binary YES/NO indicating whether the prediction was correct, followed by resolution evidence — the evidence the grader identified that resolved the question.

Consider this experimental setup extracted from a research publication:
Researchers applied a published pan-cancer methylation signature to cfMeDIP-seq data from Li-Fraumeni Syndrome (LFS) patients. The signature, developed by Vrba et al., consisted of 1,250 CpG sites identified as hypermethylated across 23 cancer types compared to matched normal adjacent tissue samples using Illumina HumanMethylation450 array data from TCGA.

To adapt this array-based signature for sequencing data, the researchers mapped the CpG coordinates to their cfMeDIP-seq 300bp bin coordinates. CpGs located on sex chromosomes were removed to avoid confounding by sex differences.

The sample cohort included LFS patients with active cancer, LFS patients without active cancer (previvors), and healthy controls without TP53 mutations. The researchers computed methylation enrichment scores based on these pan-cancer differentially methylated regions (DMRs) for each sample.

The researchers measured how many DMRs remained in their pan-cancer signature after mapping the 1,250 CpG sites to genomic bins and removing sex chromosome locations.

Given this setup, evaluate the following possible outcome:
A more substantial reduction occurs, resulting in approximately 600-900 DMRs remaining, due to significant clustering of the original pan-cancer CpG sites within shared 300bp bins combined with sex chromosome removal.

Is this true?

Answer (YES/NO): NO